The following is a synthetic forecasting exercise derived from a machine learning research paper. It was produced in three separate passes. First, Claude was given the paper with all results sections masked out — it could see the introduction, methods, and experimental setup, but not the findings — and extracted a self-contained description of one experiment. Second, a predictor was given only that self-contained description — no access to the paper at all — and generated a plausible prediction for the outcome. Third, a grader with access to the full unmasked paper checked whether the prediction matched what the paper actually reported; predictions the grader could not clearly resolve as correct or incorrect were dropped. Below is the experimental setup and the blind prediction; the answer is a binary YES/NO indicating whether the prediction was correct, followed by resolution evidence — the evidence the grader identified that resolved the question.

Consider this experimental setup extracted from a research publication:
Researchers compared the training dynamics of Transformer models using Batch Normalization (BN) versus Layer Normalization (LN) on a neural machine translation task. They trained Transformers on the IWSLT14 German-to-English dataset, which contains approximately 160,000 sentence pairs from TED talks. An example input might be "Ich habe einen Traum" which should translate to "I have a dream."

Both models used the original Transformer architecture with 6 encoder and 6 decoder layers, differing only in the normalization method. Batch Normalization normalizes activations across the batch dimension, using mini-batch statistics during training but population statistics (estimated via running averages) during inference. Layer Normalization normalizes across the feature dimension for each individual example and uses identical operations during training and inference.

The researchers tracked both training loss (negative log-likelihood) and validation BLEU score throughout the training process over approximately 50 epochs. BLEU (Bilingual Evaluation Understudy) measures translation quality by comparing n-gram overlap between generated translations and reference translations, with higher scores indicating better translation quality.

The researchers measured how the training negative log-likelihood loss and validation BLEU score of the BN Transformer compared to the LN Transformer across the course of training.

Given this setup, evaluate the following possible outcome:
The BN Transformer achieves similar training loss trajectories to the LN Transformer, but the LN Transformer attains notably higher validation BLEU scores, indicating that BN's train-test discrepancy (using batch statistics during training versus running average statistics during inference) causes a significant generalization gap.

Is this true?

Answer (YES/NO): NO